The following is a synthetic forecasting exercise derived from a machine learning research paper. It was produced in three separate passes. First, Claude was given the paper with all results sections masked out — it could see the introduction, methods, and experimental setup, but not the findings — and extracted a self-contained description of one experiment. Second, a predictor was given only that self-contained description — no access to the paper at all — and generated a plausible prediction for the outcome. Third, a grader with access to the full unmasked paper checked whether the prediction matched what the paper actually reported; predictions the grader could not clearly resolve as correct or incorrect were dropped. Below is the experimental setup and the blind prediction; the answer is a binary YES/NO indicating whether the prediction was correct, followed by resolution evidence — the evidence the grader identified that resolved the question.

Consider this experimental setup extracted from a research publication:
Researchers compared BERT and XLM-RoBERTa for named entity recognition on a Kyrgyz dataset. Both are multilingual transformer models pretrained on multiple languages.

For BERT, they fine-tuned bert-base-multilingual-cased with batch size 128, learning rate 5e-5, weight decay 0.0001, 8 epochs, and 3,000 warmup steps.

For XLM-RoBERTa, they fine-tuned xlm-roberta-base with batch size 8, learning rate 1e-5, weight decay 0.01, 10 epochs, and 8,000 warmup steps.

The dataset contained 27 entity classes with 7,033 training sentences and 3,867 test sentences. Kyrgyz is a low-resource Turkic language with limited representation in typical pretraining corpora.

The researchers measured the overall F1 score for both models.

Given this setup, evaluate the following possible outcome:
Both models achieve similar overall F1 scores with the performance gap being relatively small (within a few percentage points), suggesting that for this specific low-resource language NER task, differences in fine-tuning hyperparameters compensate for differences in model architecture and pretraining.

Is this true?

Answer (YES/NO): YES